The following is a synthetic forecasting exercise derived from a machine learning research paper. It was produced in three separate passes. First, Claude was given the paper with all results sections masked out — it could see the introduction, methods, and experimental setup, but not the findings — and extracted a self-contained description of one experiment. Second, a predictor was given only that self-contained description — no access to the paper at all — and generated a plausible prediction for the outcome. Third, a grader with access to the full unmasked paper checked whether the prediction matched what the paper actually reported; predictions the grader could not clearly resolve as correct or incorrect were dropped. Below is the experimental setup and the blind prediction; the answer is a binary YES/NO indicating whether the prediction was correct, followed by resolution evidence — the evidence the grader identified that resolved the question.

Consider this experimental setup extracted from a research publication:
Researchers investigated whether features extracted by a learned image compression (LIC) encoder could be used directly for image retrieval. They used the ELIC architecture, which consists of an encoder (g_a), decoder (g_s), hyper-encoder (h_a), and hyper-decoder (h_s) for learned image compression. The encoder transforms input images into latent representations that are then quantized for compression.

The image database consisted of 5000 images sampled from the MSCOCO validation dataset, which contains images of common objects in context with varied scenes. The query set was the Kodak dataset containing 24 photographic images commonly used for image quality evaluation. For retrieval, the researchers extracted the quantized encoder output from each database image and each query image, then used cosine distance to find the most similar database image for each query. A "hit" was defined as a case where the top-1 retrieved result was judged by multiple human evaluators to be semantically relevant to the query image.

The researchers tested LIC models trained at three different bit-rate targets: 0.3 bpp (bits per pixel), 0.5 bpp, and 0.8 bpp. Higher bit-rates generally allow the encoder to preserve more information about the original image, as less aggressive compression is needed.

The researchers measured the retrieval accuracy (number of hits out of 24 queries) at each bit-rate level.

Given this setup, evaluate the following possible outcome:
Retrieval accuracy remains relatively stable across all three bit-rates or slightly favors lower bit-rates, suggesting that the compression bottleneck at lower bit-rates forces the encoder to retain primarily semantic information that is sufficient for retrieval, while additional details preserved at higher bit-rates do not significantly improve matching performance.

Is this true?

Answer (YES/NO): NO